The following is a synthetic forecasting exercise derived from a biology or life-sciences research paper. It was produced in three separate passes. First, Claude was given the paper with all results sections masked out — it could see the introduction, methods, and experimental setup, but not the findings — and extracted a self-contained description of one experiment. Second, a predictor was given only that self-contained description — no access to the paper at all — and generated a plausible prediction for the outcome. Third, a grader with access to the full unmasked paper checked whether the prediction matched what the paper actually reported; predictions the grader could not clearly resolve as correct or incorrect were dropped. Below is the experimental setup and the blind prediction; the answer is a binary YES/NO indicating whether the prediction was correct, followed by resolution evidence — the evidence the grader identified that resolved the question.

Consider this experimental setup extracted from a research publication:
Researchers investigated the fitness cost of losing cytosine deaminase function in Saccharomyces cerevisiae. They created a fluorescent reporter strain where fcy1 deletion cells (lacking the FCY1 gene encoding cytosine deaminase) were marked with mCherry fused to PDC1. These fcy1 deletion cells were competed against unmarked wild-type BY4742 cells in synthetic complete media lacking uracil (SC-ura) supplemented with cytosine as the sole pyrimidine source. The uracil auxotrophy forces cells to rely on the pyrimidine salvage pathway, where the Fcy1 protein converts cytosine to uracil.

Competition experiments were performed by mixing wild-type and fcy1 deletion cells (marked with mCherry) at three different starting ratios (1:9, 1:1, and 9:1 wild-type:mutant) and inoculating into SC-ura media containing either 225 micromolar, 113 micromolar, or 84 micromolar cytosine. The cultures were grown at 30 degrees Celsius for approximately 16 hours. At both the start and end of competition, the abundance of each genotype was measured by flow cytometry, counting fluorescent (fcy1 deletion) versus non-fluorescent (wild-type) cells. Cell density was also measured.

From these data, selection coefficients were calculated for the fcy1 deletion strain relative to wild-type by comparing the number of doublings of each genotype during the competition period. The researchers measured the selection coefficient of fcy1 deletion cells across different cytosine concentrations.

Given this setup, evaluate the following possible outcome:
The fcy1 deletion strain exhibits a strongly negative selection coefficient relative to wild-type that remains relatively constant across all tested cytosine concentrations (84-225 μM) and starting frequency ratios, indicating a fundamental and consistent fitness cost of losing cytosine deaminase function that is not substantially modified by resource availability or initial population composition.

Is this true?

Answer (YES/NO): NO